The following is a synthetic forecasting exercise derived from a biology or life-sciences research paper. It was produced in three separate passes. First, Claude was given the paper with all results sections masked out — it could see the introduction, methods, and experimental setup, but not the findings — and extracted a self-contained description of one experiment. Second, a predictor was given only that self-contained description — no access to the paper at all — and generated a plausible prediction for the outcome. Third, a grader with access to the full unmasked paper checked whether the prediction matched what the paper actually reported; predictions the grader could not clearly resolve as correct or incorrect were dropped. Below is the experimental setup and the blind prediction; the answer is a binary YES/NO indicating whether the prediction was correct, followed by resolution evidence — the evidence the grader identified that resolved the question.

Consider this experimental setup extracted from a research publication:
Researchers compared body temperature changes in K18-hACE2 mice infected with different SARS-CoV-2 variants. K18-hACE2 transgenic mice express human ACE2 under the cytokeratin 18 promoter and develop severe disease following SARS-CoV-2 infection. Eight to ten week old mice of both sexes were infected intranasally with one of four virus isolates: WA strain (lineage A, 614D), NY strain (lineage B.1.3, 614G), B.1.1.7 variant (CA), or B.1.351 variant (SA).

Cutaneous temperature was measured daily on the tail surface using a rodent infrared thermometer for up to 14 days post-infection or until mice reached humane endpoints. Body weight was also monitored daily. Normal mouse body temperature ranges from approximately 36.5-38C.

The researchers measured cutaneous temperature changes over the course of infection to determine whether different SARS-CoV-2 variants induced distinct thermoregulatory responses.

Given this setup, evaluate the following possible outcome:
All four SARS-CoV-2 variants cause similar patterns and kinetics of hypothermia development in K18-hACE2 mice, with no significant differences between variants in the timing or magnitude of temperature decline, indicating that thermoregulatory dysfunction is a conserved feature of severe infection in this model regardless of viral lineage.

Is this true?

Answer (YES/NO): NO